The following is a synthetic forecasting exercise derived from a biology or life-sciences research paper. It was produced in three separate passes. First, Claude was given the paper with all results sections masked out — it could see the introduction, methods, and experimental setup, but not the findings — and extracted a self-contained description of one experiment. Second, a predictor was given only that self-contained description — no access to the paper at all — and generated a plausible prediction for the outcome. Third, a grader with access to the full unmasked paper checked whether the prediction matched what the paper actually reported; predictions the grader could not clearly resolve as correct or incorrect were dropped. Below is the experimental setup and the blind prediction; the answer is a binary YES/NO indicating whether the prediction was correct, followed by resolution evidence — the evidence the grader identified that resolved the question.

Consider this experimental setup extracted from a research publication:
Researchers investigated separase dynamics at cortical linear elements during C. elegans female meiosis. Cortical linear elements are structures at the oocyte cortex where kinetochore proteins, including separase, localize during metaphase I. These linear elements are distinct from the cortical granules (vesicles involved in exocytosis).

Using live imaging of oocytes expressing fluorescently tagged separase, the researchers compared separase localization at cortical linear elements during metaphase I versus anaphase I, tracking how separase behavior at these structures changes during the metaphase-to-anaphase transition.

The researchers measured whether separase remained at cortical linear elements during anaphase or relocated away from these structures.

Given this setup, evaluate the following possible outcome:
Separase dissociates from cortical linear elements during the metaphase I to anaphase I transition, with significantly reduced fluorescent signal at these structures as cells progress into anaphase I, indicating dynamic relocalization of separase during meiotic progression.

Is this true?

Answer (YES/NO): YES